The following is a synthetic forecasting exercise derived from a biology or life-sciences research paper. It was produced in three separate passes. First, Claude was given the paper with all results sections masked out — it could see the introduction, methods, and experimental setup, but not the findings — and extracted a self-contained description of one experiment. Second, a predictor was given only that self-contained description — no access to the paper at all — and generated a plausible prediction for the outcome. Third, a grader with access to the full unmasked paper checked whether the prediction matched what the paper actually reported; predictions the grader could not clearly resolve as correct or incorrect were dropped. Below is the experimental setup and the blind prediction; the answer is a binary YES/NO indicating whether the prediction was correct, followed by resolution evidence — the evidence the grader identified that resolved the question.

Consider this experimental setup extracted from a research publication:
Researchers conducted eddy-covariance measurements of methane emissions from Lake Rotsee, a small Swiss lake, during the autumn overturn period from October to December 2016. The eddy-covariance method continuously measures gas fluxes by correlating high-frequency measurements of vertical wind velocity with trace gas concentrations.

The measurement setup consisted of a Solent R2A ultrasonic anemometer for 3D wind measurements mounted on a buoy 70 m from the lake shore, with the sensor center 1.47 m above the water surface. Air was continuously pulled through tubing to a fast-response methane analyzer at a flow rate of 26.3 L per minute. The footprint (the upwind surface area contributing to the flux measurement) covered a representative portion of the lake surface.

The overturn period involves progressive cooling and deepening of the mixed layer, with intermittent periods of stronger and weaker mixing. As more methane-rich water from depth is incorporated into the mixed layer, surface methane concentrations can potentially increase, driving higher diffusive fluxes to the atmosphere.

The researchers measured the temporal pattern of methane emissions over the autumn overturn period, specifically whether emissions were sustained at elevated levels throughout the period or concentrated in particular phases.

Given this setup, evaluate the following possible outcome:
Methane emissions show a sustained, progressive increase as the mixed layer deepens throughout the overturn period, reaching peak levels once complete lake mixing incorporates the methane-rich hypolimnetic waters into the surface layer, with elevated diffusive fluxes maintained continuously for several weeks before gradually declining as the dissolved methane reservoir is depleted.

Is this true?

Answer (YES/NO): NO